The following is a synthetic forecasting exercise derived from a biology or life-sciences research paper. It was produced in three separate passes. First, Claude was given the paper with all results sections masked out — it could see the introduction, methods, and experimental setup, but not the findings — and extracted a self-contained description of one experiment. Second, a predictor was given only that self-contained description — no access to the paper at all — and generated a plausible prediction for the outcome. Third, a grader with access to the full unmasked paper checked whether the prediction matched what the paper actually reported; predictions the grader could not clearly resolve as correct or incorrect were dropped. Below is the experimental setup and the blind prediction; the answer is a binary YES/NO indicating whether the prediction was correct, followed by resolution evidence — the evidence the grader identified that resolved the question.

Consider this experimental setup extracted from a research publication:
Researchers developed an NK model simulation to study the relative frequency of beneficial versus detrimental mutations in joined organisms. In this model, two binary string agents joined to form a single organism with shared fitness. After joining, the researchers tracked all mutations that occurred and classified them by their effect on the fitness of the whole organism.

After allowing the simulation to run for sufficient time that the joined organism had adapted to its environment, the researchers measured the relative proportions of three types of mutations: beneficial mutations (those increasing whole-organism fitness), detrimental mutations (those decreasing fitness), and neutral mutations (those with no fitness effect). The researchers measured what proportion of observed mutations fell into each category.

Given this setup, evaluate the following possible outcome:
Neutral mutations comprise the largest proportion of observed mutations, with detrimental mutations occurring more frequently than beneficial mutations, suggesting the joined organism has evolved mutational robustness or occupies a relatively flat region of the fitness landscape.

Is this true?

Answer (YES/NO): NO